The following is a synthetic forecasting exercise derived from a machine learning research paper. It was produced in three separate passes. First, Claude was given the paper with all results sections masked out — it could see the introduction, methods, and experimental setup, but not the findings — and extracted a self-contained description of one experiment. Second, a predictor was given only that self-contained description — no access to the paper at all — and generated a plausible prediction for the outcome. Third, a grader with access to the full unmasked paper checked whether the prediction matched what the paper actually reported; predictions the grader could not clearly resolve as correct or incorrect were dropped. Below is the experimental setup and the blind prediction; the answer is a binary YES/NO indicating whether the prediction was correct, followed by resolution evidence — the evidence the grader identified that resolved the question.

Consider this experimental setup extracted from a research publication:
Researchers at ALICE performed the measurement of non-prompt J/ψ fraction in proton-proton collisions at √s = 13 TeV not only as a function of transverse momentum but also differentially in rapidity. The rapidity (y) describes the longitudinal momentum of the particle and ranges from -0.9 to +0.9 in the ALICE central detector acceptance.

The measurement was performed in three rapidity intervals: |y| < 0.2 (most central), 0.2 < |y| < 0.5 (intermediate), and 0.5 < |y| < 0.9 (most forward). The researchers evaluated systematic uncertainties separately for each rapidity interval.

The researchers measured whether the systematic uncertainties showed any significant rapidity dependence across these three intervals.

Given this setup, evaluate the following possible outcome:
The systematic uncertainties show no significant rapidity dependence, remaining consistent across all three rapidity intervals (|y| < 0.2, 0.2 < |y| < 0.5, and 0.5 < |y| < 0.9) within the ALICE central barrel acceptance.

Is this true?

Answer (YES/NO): YES